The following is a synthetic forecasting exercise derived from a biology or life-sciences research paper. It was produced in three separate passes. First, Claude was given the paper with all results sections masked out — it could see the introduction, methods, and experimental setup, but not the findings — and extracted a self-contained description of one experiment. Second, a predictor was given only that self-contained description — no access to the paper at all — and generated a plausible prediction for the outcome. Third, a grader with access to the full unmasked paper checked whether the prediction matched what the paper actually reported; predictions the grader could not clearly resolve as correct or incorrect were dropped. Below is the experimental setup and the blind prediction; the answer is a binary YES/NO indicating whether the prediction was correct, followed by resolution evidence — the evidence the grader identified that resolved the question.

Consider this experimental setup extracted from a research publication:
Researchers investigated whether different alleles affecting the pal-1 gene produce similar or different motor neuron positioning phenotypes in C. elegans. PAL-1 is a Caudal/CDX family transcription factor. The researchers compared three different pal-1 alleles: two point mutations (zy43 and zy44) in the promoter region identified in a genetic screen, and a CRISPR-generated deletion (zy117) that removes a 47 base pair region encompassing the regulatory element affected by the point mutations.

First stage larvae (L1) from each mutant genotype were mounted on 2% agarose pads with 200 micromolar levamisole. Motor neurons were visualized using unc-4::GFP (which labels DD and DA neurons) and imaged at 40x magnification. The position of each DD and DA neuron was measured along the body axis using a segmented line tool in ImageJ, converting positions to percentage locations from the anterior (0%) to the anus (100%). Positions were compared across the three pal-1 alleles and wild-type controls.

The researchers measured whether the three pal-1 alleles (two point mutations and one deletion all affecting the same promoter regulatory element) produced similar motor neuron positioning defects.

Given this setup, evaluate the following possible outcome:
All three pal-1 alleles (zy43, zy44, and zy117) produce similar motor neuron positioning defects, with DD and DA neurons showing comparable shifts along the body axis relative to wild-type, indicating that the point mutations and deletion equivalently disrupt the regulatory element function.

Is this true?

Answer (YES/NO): NO